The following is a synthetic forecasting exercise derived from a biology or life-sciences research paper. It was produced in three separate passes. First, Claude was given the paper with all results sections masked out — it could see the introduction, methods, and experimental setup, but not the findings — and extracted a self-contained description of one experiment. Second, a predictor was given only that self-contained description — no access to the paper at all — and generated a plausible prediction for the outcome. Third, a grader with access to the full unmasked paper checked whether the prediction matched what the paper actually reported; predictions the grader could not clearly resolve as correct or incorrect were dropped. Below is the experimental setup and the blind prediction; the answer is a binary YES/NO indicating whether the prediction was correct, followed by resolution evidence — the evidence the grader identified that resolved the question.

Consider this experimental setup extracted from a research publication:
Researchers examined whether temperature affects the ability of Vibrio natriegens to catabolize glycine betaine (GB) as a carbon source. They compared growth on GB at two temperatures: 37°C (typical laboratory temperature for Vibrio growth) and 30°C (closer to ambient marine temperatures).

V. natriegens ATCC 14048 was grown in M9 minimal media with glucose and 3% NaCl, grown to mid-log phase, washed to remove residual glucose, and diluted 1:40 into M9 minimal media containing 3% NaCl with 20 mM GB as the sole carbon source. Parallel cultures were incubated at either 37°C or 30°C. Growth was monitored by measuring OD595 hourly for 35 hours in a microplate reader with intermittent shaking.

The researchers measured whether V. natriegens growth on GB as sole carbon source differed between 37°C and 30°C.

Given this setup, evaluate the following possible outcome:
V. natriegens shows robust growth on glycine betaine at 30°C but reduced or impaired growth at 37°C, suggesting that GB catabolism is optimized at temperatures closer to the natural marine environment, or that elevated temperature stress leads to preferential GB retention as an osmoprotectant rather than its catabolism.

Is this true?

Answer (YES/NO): NO